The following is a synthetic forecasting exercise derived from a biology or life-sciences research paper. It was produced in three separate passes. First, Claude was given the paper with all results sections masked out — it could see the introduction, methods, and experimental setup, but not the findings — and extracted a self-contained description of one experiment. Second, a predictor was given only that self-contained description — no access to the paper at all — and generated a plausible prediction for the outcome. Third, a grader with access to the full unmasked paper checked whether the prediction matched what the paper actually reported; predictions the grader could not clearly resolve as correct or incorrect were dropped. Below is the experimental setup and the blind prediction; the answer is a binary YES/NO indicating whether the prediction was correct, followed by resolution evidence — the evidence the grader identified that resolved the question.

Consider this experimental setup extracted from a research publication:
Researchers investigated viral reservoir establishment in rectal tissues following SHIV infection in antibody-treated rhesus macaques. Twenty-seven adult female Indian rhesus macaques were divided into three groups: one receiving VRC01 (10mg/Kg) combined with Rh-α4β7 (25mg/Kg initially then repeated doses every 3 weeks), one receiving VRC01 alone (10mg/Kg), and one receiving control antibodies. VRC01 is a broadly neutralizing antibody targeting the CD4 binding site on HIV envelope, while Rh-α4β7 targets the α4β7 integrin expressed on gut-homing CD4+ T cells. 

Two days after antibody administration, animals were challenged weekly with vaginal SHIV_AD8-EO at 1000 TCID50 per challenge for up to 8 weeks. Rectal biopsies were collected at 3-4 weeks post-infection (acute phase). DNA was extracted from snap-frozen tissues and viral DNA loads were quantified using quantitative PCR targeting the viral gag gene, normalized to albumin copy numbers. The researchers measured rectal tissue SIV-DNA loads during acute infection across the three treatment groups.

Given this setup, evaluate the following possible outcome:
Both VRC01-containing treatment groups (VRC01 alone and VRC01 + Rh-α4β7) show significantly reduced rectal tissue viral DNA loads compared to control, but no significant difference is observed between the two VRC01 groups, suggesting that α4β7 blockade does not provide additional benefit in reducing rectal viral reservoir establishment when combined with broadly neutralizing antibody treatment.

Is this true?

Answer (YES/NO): NO